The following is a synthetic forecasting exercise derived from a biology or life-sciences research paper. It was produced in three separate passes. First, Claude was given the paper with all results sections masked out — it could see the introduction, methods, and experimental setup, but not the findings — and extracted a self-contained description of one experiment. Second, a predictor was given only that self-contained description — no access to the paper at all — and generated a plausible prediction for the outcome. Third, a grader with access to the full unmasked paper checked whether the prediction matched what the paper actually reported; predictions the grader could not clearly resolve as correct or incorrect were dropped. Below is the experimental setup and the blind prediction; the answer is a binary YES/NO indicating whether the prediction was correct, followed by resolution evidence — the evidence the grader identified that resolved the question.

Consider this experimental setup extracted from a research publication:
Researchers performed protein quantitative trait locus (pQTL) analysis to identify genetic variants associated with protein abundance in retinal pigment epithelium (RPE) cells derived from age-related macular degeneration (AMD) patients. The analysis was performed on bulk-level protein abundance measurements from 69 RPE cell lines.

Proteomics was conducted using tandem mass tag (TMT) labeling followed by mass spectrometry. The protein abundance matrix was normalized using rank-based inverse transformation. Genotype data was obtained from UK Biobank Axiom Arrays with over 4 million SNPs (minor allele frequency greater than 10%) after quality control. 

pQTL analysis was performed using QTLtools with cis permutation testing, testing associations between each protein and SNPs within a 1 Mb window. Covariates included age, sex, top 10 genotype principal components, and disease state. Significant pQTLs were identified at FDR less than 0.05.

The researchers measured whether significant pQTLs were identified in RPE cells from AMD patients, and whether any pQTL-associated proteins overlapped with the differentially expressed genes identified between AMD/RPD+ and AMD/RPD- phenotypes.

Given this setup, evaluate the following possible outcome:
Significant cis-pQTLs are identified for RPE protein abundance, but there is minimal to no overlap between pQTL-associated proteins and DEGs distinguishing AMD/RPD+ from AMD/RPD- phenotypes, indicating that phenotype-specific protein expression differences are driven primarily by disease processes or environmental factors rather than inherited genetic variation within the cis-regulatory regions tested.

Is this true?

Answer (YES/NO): YES